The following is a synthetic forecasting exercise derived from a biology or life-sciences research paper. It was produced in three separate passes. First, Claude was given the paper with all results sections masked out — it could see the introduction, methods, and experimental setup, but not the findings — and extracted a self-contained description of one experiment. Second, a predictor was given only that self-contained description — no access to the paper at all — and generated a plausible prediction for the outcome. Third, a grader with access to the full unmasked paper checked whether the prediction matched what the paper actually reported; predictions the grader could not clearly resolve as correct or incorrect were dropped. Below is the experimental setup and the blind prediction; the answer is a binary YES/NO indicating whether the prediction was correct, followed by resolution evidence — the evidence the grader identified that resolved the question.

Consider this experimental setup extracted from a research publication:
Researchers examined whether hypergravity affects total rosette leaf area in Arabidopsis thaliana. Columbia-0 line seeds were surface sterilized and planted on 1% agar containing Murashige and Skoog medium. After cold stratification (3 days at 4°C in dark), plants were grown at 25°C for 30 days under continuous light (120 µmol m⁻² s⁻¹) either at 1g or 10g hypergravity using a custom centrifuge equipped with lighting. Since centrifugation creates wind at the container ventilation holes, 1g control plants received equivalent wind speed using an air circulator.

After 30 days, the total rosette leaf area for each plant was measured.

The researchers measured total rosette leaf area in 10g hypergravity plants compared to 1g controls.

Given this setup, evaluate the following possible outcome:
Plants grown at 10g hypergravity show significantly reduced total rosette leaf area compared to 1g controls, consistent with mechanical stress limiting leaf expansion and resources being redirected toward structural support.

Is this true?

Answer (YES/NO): NO